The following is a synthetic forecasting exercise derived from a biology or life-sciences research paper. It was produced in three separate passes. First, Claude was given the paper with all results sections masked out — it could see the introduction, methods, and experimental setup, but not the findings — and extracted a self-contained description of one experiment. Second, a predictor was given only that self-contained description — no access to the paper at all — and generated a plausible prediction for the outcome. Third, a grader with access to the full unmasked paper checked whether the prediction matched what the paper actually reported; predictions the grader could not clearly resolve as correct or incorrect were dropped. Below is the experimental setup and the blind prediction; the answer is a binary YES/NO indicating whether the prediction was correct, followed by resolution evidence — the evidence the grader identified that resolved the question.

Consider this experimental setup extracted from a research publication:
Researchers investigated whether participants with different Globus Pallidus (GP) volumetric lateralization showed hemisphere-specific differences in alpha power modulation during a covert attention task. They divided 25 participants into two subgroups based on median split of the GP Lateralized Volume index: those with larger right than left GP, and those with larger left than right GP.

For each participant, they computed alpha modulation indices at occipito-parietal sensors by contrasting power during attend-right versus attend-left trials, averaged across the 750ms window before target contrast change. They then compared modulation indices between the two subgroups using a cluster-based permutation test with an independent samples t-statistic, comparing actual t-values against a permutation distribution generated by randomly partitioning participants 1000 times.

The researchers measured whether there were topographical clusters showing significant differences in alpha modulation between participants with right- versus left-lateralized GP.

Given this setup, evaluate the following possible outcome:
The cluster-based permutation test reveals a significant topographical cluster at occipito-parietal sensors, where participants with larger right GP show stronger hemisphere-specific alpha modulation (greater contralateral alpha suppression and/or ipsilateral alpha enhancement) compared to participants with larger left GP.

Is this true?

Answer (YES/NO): YES